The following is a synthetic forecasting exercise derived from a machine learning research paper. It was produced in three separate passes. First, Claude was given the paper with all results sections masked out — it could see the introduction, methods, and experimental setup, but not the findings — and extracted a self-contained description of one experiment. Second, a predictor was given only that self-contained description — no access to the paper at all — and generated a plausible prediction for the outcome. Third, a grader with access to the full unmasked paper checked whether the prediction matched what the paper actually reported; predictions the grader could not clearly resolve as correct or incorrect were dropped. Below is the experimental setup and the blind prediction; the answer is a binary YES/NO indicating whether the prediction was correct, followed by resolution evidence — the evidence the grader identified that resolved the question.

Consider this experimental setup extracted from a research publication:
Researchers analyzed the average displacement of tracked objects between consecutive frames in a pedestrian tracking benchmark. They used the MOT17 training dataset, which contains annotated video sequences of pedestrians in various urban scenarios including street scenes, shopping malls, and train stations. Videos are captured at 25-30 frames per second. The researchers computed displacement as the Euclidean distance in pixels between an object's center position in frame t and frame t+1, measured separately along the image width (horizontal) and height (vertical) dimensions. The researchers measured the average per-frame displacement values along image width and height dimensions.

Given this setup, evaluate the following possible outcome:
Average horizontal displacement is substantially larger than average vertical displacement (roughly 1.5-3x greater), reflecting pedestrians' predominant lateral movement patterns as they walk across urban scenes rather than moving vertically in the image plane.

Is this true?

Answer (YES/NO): YES